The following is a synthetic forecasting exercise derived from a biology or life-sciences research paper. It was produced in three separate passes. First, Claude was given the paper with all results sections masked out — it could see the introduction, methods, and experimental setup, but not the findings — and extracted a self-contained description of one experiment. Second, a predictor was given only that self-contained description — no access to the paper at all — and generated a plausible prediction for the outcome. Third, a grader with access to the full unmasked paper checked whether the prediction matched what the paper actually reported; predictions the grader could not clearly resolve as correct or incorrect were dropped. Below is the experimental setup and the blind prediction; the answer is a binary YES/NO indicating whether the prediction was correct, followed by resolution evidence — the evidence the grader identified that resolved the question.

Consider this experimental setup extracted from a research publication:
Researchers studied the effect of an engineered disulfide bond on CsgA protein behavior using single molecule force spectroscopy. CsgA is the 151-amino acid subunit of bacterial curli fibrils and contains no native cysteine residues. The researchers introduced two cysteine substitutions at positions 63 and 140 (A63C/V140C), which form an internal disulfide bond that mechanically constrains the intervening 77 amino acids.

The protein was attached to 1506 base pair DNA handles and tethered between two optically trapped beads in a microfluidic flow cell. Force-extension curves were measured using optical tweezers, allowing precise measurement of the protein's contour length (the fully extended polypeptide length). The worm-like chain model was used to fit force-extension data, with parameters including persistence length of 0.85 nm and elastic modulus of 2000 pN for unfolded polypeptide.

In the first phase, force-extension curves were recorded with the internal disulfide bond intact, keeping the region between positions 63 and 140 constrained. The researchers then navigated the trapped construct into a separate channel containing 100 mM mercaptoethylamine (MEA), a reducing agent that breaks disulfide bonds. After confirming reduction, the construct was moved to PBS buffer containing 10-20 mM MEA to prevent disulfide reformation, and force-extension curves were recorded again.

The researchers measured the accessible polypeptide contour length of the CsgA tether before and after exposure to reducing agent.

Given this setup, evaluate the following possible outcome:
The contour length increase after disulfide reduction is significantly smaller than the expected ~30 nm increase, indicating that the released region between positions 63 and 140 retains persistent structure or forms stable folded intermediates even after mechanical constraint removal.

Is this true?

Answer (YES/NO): NO